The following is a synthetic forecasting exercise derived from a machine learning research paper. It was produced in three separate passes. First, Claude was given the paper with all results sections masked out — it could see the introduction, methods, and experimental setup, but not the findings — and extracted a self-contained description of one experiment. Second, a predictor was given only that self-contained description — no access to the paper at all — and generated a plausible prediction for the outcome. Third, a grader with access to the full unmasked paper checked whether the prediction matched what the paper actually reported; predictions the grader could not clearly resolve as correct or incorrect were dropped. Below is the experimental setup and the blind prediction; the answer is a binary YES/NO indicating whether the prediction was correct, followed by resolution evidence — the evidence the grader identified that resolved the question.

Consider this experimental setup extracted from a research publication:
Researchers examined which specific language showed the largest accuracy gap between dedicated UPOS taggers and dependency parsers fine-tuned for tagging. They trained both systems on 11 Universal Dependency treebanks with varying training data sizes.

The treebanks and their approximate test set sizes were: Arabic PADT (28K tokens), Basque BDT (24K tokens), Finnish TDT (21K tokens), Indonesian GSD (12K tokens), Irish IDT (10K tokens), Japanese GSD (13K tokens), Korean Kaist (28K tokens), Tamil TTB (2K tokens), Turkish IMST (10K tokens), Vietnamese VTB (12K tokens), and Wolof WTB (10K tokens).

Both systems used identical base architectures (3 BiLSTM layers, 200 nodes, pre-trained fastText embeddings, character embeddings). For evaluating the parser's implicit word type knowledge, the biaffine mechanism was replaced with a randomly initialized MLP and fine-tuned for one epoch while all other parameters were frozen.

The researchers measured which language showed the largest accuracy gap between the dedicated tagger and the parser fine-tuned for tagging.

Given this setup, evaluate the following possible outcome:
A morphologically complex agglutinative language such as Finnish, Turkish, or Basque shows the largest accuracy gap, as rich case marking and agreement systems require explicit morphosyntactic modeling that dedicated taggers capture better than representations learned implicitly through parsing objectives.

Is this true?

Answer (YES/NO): NO